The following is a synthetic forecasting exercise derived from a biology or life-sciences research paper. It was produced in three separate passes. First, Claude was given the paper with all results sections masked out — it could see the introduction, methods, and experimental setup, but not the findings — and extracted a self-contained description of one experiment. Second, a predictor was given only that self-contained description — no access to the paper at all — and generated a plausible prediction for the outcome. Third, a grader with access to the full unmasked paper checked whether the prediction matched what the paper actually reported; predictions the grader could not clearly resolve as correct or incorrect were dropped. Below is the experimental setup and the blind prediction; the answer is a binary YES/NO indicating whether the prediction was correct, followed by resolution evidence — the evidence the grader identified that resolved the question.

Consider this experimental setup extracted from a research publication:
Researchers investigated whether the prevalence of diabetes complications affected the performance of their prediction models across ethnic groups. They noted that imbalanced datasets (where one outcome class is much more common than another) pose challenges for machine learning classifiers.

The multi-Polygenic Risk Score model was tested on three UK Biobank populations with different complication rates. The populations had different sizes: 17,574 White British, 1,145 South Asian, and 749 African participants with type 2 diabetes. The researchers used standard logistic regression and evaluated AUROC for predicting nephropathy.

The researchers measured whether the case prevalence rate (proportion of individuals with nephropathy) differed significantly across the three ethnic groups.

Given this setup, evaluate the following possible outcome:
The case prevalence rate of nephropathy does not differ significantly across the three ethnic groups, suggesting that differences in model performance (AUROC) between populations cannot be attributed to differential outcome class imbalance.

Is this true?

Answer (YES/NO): NO